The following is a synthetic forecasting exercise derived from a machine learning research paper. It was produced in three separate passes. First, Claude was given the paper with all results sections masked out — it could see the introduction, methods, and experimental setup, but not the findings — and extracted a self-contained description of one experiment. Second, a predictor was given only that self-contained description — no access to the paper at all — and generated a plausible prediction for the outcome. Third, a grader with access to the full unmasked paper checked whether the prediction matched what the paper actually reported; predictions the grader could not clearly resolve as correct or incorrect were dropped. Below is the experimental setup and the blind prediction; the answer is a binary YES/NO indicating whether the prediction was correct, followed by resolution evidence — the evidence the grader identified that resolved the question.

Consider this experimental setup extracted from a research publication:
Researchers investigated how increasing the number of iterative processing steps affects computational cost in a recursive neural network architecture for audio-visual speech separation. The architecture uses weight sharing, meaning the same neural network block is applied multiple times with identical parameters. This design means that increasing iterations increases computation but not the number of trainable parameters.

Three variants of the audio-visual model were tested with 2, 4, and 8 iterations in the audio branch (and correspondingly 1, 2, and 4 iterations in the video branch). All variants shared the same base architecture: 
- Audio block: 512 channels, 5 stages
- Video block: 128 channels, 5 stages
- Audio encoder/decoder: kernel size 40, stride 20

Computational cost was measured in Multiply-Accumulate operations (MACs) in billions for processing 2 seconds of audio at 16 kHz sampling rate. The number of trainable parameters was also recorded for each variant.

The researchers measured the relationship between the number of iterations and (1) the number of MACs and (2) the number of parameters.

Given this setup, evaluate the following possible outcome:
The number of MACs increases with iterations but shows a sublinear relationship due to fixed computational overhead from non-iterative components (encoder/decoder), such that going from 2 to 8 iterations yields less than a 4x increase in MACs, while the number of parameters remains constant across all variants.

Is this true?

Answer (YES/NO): NO